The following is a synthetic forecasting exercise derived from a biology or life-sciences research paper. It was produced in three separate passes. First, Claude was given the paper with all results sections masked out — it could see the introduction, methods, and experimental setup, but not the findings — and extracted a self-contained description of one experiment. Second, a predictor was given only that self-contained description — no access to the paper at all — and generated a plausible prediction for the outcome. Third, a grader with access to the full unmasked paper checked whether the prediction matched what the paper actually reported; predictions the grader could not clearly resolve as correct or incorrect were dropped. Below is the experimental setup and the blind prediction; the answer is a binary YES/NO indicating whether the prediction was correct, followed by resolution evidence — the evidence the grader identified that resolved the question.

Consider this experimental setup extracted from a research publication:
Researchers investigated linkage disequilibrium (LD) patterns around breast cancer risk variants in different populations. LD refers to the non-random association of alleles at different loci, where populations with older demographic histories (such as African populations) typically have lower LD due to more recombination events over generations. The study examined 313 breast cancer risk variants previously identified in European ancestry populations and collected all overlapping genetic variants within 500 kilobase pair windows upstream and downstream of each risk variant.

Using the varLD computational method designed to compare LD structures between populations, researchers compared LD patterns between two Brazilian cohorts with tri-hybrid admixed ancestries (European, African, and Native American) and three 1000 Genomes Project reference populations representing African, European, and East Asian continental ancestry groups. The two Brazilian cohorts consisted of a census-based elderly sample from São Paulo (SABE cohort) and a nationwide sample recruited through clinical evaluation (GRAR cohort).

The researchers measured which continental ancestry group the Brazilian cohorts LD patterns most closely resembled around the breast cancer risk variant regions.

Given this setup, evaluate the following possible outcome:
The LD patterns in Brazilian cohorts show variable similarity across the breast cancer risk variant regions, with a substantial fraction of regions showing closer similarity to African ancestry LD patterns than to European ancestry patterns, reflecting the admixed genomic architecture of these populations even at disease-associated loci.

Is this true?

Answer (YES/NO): NO